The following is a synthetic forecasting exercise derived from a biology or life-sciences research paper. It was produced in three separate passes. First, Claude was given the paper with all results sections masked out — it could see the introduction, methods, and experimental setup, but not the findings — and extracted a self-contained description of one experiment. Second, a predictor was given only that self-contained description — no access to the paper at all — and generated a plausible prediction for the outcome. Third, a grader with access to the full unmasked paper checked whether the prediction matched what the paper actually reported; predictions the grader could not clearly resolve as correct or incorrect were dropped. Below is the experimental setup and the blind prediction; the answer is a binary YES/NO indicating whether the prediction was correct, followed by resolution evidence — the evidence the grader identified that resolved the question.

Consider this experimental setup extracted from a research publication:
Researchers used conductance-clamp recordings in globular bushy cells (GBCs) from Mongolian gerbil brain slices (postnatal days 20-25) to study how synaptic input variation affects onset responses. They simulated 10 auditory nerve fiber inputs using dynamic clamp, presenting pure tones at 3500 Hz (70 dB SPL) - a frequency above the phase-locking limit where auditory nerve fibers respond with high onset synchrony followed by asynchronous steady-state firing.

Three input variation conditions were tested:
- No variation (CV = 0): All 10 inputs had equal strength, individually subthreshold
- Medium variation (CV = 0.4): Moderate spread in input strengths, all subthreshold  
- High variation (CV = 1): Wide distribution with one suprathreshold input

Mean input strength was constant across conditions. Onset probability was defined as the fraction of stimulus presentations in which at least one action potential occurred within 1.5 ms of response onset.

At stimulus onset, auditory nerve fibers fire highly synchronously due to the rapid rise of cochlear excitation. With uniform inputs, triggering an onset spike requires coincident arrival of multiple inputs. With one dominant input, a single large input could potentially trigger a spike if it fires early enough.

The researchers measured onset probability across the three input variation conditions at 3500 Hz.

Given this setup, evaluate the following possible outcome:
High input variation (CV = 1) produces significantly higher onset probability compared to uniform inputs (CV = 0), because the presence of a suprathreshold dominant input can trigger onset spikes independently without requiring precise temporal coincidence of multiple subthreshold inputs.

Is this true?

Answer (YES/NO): NO